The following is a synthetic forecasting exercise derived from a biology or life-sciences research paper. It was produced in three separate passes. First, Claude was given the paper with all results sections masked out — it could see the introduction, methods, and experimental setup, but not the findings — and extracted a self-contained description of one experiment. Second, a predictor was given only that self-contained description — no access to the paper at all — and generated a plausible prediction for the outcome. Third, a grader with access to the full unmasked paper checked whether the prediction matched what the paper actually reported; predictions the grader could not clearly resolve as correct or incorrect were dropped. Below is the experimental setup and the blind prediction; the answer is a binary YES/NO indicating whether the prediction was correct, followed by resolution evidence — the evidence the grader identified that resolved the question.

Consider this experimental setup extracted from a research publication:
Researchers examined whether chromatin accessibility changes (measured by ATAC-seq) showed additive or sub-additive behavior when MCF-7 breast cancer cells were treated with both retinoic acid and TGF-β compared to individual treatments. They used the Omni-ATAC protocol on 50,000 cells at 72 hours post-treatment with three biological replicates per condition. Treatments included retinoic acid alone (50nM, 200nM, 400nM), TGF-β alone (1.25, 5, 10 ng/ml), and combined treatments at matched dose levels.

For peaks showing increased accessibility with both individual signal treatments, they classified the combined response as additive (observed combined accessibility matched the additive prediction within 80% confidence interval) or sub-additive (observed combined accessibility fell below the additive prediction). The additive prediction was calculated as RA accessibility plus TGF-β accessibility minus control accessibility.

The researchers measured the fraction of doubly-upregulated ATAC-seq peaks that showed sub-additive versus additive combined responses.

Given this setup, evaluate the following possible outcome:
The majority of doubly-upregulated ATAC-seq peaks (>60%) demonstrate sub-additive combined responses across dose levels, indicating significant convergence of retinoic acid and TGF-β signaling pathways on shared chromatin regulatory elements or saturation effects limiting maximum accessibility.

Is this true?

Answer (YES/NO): NO